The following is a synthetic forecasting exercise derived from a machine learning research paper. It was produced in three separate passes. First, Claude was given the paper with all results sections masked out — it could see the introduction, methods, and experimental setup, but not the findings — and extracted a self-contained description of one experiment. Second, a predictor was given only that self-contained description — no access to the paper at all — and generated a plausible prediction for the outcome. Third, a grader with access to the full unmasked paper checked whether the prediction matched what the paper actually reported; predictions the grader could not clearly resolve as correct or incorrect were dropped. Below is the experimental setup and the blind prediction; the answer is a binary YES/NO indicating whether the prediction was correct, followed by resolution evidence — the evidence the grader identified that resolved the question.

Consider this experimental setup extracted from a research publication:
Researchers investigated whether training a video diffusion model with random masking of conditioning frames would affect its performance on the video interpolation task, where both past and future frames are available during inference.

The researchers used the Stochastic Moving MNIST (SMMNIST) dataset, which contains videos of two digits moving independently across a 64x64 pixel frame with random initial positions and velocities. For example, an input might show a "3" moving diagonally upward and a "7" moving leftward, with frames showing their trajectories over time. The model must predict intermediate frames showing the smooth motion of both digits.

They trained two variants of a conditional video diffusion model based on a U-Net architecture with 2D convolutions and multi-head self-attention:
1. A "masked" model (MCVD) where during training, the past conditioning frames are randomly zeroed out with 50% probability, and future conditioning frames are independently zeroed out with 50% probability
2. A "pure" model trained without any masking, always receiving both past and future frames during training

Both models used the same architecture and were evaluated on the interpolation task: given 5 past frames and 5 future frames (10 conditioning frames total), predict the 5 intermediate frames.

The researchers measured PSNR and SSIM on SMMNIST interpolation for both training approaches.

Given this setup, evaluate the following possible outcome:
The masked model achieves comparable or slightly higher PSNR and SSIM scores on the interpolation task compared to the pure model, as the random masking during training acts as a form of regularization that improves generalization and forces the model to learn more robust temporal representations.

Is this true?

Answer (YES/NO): NO